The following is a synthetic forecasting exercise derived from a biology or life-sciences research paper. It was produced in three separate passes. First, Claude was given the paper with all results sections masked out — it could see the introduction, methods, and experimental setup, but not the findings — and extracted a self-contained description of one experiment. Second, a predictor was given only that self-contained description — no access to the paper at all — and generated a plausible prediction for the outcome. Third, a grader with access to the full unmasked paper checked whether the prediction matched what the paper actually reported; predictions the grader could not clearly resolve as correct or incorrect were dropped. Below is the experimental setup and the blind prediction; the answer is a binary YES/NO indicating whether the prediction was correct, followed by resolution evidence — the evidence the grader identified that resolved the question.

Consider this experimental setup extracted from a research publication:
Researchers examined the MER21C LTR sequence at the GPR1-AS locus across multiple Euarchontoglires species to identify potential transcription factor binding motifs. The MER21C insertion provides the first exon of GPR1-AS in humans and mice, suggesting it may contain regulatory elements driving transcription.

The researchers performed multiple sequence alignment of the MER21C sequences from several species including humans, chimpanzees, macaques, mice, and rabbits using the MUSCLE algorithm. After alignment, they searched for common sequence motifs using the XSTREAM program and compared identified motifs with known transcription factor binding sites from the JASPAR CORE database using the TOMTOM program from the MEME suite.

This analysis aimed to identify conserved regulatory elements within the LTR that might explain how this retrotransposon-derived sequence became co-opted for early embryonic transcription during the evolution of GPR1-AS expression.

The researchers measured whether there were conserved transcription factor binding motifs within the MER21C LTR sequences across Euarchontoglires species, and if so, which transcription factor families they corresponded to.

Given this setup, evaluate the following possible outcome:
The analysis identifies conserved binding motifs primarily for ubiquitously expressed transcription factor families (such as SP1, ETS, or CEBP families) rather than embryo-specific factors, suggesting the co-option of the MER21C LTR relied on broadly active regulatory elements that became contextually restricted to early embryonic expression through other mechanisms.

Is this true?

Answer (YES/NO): YES